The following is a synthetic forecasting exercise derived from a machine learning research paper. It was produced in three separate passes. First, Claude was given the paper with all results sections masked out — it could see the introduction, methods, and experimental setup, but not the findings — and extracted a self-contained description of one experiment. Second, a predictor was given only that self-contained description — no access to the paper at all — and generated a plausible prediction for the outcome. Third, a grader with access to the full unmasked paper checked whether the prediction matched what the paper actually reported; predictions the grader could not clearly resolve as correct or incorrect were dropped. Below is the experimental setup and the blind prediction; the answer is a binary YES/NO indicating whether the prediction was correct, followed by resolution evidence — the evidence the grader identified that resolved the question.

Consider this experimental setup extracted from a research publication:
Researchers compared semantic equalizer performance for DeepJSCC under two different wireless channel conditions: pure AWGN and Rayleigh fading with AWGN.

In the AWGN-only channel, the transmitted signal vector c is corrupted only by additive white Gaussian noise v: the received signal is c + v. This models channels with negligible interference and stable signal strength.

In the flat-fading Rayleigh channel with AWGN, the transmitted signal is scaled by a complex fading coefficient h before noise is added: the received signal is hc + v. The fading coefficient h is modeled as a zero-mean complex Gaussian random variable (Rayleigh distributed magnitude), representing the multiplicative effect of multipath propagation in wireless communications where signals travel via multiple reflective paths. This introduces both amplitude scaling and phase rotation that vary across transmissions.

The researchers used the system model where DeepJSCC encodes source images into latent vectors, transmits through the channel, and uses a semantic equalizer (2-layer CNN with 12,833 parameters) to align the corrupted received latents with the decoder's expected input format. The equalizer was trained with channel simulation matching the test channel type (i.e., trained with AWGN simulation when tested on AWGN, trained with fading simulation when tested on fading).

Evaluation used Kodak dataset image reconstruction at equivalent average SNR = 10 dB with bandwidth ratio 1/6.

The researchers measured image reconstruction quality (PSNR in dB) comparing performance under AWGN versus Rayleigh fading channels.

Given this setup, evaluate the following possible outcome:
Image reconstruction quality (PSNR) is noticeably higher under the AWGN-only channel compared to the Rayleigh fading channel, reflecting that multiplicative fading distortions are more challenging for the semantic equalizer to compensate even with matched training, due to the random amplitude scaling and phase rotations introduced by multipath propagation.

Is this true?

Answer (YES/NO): YES